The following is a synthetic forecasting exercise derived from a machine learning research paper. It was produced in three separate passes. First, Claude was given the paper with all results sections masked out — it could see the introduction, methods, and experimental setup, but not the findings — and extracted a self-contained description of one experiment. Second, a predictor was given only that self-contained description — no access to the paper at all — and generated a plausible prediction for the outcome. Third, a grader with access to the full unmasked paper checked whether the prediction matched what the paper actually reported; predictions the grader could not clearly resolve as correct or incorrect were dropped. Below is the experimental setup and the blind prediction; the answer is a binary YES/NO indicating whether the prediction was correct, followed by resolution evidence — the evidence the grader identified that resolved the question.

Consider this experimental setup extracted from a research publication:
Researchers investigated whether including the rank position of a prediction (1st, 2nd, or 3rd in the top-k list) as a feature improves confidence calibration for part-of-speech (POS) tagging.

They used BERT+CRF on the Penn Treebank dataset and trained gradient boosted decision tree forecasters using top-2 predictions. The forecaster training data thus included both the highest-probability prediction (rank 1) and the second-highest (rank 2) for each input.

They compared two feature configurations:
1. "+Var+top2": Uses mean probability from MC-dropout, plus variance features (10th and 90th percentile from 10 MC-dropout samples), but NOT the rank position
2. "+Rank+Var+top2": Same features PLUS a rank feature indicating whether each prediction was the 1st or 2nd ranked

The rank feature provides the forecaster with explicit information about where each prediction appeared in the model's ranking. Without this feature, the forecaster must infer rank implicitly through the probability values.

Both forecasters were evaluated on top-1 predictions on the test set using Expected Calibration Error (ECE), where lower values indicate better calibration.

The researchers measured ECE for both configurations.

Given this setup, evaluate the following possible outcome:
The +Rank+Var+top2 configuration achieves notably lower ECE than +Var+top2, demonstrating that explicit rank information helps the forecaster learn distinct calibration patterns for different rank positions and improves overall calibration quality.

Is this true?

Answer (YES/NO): YES